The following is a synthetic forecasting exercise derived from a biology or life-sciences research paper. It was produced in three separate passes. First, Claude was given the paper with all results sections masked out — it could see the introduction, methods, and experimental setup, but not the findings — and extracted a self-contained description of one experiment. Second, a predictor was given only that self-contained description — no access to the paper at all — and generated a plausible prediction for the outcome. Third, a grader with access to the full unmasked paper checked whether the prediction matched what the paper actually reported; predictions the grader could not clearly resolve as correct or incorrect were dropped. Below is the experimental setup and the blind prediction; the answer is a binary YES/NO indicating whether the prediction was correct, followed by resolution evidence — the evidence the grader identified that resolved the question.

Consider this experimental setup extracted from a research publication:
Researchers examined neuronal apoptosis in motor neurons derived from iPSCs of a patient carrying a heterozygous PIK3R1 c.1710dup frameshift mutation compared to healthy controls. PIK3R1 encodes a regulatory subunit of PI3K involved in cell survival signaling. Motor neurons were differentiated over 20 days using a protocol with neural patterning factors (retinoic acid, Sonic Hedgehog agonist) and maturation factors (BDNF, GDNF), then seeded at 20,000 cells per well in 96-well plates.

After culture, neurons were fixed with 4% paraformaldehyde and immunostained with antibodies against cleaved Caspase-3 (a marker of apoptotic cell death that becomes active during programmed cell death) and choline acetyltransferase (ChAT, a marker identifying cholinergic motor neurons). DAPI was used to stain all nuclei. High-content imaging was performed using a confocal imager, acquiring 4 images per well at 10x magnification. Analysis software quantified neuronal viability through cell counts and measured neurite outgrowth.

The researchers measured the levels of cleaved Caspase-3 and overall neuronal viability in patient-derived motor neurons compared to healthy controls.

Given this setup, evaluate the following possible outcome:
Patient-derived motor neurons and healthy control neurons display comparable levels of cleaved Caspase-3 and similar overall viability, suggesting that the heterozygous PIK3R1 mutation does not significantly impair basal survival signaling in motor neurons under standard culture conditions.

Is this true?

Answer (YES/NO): NO